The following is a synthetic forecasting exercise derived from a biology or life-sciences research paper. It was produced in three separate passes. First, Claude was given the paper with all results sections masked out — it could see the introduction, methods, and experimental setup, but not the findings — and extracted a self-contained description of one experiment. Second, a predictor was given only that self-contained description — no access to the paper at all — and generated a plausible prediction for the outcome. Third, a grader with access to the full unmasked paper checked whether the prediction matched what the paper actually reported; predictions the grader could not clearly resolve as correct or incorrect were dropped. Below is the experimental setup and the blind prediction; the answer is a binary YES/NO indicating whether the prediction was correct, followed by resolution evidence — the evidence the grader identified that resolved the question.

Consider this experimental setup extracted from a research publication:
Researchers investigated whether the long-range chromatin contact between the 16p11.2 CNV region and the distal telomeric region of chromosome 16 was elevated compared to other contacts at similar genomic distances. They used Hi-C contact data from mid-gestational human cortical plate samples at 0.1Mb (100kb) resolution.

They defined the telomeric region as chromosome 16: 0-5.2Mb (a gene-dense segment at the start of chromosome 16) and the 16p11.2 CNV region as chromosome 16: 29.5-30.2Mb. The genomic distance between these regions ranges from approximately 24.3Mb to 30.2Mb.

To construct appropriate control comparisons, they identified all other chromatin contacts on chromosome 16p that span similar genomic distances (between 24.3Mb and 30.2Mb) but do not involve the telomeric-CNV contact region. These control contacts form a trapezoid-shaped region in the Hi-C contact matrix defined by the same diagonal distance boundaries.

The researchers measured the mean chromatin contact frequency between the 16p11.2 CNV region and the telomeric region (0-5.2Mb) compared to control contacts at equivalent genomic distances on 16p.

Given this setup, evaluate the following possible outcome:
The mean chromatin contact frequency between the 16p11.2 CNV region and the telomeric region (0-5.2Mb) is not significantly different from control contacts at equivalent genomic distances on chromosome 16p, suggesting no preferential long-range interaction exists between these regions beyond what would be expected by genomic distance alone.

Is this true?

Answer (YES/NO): NO